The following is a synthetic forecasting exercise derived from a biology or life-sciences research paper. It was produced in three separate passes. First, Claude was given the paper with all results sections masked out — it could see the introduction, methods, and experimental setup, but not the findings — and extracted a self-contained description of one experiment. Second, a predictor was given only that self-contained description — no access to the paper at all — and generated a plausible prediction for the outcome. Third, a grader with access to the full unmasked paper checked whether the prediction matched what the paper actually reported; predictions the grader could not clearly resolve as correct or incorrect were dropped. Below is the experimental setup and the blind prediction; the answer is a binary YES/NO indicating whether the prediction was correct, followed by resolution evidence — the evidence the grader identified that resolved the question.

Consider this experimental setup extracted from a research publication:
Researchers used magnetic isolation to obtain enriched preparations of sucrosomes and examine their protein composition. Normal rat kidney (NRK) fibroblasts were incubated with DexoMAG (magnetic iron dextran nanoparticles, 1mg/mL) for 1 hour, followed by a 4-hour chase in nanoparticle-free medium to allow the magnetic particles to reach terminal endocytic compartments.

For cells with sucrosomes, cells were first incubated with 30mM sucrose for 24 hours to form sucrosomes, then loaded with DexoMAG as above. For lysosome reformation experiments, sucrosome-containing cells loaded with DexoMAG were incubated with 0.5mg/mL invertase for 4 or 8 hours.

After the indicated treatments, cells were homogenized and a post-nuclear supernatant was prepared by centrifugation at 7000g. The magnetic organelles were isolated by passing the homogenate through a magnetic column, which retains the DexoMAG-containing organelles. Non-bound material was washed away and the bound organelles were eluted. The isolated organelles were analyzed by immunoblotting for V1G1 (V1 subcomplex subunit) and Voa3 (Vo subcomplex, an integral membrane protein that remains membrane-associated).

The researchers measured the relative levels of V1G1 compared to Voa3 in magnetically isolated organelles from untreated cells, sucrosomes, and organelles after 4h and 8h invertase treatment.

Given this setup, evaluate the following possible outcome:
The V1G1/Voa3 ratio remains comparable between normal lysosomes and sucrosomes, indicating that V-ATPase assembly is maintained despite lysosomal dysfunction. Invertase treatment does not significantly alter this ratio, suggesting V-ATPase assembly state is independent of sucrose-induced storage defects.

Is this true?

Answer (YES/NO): NO